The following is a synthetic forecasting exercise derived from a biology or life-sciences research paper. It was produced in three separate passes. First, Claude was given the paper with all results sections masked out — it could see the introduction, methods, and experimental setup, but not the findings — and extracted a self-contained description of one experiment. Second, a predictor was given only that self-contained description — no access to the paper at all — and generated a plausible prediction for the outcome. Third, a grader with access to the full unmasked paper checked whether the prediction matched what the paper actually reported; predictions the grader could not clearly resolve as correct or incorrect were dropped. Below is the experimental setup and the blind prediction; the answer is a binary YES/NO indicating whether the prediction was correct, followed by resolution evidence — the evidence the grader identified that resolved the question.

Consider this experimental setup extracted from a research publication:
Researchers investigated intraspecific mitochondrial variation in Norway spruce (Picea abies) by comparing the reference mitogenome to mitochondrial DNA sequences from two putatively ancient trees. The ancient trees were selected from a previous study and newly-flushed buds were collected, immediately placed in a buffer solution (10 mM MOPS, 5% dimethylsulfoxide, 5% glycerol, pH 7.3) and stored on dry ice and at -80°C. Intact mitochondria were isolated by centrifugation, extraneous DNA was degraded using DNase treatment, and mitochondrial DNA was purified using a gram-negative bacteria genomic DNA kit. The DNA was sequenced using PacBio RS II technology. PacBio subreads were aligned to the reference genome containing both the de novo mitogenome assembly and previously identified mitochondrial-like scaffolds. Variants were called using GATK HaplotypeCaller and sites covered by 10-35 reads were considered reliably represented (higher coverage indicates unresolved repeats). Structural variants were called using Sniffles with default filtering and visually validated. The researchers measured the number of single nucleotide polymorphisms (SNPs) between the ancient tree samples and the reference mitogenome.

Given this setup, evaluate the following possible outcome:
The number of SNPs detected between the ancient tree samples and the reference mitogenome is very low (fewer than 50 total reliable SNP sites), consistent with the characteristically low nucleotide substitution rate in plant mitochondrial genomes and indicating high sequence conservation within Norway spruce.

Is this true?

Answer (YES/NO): YES